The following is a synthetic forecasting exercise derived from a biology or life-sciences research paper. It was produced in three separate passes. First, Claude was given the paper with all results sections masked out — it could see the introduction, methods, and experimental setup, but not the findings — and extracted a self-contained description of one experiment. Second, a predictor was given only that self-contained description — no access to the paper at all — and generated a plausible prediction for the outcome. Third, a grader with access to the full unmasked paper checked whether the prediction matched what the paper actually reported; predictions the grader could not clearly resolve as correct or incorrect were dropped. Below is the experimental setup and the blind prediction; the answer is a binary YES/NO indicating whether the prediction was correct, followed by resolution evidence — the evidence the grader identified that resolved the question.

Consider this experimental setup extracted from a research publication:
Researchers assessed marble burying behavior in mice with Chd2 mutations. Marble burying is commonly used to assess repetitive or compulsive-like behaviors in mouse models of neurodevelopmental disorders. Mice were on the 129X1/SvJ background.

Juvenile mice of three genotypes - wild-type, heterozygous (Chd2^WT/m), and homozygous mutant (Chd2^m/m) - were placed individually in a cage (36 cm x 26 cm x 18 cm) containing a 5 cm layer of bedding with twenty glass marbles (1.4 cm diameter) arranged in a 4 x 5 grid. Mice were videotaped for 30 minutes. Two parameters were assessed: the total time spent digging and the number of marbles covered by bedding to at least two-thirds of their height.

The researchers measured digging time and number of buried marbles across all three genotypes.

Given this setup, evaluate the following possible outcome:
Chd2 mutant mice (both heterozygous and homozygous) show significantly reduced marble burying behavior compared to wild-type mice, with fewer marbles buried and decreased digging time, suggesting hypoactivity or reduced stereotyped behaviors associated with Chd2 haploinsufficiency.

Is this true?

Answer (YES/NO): NO